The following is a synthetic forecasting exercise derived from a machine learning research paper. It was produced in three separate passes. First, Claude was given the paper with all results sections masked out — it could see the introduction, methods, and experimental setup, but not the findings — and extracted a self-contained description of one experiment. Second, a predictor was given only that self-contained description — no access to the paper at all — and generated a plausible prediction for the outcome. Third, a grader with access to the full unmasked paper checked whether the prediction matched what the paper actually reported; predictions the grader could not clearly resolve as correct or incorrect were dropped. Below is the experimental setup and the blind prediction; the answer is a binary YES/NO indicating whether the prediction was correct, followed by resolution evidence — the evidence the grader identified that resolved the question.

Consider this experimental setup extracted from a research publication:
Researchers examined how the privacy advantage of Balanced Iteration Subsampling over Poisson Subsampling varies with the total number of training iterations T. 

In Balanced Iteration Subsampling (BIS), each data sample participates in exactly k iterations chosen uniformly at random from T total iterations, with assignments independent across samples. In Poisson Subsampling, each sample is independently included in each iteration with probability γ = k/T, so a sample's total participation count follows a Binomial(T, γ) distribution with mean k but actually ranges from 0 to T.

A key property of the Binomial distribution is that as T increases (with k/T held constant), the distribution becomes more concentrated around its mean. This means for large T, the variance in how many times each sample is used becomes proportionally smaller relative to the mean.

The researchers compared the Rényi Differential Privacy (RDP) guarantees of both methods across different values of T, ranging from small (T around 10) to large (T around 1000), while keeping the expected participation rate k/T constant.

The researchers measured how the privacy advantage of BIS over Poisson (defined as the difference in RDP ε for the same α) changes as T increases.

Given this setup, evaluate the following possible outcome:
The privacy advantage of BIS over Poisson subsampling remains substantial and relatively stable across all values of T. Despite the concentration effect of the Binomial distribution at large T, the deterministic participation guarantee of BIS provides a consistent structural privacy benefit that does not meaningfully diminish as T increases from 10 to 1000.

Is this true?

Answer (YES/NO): NO